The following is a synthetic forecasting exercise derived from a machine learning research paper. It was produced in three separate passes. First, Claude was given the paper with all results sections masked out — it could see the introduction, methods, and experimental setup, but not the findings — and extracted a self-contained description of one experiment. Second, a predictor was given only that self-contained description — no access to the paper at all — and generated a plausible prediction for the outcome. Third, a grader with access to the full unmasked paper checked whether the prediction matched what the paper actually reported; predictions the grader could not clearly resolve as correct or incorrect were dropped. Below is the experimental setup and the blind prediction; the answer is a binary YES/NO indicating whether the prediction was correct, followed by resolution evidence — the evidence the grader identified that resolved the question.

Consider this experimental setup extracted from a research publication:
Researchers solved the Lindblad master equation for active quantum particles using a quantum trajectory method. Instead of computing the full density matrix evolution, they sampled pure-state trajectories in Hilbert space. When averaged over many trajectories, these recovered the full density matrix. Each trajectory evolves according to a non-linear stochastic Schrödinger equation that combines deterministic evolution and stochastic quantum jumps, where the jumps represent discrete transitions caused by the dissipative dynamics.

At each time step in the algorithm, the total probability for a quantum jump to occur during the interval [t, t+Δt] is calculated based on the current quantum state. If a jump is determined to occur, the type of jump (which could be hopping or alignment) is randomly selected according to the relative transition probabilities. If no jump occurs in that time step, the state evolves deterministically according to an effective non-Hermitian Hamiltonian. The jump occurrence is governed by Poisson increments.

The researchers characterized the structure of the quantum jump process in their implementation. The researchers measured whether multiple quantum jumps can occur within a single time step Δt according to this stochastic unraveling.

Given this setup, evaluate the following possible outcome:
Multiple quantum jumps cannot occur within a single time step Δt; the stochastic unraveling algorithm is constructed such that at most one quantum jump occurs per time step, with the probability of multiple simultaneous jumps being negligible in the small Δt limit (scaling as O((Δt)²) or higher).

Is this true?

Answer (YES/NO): YES